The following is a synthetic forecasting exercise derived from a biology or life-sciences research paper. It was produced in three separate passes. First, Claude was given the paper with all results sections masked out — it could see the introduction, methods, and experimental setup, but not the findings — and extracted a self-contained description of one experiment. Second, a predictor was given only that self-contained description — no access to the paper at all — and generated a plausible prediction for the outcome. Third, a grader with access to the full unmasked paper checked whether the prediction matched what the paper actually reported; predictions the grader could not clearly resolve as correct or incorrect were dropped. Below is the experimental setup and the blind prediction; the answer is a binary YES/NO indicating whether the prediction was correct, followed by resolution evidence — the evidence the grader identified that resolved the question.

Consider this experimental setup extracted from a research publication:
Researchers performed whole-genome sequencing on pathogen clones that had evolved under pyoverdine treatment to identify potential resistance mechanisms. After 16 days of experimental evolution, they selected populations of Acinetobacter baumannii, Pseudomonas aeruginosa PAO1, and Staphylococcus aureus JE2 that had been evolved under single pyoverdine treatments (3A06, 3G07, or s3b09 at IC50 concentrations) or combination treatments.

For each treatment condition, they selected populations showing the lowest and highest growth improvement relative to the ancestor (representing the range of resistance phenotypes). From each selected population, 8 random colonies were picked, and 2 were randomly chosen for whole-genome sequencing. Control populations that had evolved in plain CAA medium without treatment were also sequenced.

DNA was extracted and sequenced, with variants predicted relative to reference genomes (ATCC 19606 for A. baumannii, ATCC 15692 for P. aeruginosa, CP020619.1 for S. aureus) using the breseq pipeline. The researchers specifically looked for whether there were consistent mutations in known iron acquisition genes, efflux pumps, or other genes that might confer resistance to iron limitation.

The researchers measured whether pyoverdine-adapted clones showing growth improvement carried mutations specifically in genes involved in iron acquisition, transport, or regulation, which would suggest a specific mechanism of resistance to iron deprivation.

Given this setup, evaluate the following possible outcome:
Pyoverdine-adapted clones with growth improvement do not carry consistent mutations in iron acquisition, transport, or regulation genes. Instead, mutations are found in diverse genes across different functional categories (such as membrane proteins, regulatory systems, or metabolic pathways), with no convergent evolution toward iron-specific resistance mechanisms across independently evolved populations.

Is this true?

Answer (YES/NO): YES